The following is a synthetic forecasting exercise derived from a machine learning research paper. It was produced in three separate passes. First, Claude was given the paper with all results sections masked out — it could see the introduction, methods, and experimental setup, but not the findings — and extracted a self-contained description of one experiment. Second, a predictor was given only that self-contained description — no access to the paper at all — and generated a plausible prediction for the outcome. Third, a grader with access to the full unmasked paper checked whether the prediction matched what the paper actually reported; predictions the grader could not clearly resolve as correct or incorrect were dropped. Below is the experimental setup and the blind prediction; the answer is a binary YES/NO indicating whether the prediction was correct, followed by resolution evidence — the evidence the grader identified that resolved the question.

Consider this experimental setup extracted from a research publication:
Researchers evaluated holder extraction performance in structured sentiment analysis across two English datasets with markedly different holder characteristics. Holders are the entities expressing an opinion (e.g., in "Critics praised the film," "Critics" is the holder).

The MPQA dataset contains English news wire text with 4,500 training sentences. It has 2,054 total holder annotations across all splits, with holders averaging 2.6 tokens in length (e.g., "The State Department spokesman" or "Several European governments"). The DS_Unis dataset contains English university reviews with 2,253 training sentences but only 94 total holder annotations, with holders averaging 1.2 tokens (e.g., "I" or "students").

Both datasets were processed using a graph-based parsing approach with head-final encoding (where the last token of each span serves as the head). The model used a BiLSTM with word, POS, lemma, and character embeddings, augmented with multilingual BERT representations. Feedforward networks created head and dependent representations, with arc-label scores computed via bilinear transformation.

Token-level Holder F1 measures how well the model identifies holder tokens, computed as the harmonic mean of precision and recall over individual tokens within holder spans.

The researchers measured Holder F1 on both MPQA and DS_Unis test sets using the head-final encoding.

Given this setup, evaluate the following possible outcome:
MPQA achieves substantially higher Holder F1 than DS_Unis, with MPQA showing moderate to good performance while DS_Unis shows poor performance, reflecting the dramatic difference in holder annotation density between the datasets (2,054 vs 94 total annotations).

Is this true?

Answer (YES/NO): NO